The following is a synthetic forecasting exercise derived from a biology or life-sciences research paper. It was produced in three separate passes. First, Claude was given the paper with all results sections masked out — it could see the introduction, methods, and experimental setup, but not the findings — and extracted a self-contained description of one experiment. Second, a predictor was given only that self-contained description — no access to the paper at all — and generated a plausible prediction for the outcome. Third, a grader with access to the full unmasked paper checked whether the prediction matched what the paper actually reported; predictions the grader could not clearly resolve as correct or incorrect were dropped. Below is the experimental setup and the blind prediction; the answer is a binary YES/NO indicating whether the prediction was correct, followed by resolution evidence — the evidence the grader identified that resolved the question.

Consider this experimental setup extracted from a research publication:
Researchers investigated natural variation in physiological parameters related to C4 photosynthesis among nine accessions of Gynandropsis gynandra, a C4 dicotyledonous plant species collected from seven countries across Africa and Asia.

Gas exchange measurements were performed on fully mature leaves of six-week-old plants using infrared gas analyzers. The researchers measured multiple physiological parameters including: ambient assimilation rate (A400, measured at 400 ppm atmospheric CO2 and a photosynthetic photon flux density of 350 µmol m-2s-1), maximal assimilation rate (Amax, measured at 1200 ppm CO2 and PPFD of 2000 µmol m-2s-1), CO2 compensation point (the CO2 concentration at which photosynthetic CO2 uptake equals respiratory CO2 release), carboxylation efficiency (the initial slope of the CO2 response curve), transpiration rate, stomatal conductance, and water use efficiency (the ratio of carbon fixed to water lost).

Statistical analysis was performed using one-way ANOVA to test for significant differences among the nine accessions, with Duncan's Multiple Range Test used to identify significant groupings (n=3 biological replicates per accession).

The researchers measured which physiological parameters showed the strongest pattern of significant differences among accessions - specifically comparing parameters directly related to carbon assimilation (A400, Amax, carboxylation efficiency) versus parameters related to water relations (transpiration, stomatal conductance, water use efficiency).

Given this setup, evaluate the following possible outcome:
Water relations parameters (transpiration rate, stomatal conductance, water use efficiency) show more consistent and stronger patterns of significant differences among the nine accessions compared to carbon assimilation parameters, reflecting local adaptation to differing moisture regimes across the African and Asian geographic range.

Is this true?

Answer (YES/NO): YES